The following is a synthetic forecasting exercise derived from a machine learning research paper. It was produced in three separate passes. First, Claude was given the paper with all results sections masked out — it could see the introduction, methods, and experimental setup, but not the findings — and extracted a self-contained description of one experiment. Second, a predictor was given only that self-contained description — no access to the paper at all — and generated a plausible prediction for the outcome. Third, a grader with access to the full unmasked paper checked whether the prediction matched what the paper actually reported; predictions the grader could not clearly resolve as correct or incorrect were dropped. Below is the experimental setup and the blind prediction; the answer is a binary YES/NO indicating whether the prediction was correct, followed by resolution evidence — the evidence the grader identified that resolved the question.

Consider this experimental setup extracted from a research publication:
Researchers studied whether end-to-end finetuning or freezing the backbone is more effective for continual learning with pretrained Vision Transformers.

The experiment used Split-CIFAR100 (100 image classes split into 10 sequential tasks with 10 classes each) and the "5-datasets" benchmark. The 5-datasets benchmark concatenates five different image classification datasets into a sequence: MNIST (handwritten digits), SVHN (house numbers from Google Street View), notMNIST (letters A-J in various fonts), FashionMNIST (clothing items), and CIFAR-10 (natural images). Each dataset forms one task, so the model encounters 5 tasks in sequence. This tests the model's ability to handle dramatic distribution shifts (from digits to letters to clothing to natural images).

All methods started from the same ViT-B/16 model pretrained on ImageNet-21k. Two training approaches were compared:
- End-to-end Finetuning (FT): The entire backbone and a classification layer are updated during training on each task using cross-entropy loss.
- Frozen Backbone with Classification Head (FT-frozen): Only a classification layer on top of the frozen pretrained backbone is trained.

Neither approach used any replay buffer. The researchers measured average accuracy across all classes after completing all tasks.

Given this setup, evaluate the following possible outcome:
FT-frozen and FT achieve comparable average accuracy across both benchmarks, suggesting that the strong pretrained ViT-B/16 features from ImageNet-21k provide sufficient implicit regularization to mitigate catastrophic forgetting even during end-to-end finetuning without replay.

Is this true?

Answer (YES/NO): NO